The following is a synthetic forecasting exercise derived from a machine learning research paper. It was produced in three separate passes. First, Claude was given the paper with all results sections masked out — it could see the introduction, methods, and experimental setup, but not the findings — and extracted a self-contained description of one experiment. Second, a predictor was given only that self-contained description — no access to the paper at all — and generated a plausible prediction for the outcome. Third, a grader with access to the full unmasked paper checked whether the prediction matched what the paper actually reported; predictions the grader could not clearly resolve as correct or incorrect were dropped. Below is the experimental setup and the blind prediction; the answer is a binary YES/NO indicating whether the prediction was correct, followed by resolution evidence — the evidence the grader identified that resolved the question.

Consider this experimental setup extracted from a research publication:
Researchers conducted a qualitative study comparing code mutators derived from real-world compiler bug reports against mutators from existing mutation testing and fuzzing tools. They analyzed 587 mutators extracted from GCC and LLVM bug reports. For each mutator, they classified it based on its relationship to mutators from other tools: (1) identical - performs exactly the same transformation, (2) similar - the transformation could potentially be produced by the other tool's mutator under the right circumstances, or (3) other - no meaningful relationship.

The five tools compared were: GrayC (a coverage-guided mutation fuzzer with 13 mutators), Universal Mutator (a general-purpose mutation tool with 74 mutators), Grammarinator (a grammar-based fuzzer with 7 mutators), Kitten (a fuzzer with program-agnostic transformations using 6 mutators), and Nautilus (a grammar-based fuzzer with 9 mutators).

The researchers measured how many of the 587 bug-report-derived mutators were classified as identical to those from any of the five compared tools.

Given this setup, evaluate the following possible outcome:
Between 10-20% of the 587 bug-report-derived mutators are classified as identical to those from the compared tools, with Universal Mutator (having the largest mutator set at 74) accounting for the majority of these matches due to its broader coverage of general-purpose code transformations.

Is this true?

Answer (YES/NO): NO